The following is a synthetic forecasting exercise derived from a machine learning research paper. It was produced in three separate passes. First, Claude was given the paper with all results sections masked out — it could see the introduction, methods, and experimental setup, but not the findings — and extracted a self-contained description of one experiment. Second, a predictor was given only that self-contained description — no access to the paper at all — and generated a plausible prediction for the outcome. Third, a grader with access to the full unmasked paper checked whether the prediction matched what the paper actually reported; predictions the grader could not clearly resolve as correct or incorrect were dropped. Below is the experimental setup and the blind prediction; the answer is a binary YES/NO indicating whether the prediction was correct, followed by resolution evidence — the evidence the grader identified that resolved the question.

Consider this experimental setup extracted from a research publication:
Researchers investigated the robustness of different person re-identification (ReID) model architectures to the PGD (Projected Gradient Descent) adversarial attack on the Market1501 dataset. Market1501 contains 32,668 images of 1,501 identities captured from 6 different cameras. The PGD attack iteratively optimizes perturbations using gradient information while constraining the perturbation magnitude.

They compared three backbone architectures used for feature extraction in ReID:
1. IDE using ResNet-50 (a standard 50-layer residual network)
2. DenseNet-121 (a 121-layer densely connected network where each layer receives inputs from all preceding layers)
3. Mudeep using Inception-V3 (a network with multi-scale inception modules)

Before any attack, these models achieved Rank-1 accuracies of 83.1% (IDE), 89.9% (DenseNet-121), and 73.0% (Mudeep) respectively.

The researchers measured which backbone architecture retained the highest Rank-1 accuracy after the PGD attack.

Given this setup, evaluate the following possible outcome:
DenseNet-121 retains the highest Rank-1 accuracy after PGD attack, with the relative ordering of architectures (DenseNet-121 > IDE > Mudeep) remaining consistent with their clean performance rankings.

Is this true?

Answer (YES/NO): NO